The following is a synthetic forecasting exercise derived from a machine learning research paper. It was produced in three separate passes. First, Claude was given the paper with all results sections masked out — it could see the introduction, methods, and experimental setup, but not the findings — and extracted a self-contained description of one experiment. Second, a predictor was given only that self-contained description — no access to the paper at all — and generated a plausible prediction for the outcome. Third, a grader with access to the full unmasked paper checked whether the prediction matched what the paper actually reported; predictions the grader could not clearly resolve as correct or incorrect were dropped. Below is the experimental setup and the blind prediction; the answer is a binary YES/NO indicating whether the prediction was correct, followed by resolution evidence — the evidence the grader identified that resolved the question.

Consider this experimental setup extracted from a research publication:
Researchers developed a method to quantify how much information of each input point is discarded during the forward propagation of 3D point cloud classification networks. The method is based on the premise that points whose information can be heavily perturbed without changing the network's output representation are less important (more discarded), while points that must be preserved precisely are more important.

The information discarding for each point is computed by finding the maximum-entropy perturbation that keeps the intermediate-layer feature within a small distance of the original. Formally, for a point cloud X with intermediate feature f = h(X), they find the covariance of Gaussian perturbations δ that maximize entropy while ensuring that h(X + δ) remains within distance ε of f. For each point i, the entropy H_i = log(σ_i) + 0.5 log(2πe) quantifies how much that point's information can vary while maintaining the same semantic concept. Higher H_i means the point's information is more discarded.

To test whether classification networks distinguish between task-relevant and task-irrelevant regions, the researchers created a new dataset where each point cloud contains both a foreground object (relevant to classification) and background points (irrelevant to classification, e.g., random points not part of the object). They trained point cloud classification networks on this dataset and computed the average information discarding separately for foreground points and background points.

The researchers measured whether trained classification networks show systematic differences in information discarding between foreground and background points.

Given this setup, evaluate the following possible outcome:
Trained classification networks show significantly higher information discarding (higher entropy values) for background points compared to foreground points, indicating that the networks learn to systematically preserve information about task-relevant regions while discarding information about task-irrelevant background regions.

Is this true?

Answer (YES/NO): YES